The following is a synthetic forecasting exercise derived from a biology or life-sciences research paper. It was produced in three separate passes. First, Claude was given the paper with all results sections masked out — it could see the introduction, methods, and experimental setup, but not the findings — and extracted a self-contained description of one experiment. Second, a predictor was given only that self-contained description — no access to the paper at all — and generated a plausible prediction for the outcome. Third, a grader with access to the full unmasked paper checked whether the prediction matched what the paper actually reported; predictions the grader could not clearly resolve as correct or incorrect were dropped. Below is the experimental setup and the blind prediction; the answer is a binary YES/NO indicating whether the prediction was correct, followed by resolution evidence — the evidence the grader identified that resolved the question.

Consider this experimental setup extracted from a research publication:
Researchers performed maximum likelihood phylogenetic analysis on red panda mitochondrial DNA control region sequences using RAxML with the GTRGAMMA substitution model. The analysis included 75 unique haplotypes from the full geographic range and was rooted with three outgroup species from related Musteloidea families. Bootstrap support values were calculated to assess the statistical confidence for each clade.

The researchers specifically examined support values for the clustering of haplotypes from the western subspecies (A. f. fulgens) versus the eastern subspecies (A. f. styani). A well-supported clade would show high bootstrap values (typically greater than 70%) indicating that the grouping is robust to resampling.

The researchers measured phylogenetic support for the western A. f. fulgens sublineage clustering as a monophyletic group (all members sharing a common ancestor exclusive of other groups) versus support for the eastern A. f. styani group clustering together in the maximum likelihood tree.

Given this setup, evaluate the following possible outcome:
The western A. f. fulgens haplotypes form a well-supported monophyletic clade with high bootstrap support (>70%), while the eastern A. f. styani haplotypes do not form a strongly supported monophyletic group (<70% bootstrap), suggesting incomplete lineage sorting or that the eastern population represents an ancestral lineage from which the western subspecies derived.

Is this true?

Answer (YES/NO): NO